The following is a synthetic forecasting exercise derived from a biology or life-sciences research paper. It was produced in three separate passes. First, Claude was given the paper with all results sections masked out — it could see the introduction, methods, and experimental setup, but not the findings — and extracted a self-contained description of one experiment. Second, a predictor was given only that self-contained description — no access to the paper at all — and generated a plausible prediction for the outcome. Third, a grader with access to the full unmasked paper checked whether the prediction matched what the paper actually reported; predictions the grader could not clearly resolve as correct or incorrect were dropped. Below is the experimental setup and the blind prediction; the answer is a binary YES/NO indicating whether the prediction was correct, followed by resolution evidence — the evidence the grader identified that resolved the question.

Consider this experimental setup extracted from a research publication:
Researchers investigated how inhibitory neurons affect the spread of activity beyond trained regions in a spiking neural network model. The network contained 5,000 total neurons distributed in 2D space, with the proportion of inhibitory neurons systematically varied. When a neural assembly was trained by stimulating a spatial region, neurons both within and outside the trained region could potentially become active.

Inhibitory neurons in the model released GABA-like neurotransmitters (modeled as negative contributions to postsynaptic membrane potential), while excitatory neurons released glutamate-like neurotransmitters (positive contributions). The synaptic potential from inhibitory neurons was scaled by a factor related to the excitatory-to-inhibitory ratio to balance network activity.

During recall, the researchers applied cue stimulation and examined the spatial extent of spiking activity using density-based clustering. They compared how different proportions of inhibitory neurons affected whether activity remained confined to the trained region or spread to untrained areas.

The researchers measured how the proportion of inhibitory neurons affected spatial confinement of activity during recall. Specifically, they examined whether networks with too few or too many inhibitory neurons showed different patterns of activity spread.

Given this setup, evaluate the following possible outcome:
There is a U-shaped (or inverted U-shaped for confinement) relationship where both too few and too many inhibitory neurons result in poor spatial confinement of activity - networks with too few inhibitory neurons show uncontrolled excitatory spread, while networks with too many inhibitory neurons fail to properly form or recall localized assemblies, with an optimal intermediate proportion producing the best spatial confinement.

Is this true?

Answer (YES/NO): YES